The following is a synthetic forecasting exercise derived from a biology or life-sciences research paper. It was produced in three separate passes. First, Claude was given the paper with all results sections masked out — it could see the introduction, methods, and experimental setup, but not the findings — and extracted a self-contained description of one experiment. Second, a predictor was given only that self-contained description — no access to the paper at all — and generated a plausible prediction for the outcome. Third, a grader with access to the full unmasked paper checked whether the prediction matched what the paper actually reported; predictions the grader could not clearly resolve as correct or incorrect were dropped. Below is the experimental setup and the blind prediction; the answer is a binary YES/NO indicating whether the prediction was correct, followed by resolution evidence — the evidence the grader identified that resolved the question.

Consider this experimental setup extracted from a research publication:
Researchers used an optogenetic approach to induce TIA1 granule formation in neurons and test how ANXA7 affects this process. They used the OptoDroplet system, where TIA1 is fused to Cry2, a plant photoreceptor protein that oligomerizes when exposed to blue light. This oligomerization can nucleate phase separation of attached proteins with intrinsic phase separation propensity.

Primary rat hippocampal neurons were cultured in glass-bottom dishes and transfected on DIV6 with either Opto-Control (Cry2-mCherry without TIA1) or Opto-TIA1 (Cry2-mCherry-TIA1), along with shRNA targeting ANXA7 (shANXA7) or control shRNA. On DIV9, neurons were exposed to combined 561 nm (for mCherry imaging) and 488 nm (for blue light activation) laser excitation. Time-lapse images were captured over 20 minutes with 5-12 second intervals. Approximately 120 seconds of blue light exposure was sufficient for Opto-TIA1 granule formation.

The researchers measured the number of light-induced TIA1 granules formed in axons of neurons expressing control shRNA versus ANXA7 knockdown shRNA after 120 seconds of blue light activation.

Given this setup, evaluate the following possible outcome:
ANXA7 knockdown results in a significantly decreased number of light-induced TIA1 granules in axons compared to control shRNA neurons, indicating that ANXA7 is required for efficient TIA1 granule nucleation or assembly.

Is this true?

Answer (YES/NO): NO